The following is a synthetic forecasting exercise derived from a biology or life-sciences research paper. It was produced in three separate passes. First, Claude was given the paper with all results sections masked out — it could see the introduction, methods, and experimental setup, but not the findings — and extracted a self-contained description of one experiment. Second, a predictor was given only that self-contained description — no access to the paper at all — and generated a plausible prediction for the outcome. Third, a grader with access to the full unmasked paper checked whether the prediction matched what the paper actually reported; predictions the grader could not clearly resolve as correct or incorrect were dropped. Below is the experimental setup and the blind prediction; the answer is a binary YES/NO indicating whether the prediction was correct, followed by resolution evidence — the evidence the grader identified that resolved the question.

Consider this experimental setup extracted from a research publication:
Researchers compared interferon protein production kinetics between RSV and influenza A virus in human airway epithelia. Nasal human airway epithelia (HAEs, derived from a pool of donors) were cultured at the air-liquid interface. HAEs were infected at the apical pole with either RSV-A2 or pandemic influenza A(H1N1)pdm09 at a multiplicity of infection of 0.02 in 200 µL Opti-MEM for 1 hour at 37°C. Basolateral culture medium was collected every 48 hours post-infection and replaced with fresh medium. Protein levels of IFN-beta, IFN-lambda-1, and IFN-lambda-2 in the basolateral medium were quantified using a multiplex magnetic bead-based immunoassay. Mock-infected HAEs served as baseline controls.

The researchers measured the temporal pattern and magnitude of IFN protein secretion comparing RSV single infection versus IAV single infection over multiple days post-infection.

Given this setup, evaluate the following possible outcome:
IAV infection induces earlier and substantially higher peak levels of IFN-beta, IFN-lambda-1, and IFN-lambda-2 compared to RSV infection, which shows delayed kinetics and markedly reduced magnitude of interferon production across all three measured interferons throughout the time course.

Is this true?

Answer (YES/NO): NO